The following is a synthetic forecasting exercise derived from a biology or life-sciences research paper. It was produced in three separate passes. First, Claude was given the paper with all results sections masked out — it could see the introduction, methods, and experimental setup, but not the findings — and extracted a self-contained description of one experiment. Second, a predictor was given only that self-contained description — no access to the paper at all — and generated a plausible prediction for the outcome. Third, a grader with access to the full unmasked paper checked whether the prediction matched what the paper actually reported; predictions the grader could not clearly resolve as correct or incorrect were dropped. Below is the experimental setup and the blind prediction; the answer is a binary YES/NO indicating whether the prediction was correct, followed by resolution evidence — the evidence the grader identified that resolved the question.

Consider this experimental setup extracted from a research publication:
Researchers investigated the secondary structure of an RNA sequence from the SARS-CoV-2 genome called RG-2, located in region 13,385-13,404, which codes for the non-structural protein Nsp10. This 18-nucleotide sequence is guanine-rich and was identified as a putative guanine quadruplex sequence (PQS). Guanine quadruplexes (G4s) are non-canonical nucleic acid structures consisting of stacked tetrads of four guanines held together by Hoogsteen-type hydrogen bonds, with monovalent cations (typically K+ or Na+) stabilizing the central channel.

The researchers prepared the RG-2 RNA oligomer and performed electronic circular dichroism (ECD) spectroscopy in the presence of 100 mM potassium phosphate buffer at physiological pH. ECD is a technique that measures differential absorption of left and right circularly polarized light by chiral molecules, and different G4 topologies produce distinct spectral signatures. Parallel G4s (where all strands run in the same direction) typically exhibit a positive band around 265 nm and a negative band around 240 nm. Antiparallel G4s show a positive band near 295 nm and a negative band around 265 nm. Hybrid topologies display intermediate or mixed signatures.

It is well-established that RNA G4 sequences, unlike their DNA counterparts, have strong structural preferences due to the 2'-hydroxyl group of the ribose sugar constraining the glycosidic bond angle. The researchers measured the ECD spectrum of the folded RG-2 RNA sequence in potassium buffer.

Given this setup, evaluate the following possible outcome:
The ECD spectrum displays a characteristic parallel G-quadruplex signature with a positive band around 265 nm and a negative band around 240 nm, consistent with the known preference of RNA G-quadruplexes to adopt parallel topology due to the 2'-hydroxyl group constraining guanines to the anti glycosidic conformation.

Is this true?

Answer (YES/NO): YES